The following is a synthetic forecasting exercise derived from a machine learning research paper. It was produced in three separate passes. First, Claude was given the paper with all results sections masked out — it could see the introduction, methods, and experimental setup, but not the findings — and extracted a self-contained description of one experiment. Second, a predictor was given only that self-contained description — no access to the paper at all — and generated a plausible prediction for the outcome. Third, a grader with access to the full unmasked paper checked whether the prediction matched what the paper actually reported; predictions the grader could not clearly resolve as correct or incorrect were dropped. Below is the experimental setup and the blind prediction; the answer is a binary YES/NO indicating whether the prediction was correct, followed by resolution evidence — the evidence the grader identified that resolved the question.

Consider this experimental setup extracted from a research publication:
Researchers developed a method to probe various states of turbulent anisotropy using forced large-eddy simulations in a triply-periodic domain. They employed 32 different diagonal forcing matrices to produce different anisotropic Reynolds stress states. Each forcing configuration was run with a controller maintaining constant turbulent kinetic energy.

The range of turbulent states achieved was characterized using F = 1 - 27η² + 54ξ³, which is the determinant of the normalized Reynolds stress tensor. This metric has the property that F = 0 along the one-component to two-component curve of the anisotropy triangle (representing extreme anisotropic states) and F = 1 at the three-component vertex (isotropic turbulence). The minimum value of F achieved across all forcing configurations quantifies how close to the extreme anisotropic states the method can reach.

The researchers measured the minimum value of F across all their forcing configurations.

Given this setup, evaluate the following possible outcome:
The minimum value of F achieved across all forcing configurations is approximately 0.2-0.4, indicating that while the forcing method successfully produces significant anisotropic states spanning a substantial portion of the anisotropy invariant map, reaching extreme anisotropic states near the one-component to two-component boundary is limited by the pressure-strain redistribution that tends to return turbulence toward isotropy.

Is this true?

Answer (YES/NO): YES